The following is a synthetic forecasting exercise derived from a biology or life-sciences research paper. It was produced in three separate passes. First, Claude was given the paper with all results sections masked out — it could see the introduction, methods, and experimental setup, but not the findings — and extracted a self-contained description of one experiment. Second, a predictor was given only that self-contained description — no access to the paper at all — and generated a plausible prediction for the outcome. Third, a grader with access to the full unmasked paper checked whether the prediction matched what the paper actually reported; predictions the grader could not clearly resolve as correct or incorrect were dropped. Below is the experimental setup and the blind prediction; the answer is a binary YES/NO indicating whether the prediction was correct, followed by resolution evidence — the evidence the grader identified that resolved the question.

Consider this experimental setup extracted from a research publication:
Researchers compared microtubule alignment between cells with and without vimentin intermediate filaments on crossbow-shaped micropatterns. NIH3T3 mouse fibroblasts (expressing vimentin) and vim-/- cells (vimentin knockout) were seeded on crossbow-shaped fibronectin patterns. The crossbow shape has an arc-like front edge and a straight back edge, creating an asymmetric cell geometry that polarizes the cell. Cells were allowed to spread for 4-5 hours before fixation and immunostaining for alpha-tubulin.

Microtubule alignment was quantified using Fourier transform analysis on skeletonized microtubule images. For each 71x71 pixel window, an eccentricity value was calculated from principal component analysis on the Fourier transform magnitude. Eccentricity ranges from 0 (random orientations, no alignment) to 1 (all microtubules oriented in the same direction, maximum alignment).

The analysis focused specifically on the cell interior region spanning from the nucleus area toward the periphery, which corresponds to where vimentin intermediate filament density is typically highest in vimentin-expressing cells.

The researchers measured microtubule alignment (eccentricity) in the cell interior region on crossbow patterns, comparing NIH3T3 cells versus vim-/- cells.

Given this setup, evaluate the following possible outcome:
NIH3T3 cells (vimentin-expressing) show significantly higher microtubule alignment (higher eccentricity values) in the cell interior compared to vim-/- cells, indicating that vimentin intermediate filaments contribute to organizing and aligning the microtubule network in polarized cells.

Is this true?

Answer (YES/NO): YES